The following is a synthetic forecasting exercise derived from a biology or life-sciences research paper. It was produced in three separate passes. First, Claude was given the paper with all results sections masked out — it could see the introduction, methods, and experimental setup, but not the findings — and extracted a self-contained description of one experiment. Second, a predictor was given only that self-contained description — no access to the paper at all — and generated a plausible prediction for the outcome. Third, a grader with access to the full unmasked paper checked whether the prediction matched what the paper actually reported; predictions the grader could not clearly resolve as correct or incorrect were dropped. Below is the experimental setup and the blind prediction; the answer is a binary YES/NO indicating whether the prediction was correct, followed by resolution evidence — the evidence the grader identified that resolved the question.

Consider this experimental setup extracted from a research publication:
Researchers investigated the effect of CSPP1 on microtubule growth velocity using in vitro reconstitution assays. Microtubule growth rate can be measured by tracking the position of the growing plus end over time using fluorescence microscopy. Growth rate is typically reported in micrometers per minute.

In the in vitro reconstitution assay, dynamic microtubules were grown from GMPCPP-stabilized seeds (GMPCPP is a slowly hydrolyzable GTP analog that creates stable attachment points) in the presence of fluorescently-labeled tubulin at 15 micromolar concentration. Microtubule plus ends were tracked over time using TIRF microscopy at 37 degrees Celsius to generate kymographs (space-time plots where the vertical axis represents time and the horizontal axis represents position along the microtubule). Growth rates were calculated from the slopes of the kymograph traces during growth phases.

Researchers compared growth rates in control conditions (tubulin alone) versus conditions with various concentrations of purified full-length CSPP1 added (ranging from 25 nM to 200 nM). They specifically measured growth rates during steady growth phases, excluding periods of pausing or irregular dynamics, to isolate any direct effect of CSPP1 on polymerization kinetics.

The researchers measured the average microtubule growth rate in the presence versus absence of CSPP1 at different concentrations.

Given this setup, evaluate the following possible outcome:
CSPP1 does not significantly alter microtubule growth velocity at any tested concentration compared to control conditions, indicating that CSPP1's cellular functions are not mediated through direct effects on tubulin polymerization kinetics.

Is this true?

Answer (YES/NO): NO